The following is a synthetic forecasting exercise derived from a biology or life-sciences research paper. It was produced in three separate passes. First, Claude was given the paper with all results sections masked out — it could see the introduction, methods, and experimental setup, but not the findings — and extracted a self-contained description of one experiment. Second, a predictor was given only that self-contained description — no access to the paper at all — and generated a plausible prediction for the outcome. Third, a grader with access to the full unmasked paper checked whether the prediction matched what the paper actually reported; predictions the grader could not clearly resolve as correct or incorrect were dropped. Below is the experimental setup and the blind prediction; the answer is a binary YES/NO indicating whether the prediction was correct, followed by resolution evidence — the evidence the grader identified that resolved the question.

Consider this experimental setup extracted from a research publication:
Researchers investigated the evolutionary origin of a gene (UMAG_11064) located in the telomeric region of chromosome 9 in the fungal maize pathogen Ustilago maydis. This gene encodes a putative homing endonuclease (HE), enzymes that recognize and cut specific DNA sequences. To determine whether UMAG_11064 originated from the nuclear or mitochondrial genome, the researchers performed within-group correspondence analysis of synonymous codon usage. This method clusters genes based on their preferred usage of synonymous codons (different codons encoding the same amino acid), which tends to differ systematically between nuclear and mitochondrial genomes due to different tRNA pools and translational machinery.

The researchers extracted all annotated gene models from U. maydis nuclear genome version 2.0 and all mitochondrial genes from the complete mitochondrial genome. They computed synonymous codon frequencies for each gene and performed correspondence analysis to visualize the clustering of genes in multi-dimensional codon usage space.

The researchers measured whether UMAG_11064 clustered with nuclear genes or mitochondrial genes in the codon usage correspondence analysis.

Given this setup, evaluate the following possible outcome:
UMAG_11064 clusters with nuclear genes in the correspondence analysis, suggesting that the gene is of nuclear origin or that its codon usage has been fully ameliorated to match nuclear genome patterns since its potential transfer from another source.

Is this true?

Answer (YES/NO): NO